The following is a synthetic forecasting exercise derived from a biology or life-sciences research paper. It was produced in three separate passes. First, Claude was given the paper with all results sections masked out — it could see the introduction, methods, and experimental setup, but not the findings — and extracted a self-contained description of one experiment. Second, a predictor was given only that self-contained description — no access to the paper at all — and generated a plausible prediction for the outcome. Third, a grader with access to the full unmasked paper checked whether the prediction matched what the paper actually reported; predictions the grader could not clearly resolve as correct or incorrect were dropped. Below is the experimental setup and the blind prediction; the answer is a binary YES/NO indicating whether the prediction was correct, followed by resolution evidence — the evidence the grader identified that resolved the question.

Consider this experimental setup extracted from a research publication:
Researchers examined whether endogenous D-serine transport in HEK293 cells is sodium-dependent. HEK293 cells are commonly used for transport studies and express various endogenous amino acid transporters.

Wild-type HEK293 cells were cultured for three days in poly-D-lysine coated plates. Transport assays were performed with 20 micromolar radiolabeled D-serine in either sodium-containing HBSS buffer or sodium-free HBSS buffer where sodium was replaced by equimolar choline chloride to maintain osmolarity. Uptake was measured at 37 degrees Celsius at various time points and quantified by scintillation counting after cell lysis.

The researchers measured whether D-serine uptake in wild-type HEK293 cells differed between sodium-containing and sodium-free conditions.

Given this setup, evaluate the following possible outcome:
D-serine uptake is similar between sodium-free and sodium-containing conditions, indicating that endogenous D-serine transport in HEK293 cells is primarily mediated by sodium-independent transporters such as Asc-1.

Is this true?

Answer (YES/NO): NO